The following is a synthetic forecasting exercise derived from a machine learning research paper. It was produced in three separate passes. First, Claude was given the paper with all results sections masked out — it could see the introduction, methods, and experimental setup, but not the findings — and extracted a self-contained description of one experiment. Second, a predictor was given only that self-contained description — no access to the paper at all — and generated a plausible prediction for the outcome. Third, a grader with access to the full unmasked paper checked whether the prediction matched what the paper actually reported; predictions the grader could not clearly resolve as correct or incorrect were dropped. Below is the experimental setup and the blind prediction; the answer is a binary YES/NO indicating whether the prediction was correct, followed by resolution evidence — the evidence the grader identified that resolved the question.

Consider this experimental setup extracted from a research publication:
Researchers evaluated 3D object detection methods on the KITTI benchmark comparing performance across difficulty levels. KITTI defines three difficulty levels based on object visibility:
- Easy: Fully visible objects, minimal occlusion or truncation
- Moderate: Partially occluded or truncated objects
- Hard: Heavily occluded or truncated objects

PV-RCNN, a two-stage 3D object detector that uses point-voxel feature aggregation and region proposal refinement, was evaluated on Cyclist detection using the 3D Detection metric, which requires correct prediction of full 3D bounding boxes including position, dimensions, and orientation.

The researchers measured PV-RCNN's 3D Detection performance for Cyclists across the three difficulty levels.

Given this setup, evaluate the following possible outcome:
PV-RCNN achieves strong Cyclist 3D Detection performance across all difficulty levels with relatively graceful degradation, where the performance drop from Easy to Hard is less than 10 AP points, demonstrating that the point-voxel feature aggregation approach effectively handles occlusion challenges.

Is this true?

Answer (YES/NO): NO